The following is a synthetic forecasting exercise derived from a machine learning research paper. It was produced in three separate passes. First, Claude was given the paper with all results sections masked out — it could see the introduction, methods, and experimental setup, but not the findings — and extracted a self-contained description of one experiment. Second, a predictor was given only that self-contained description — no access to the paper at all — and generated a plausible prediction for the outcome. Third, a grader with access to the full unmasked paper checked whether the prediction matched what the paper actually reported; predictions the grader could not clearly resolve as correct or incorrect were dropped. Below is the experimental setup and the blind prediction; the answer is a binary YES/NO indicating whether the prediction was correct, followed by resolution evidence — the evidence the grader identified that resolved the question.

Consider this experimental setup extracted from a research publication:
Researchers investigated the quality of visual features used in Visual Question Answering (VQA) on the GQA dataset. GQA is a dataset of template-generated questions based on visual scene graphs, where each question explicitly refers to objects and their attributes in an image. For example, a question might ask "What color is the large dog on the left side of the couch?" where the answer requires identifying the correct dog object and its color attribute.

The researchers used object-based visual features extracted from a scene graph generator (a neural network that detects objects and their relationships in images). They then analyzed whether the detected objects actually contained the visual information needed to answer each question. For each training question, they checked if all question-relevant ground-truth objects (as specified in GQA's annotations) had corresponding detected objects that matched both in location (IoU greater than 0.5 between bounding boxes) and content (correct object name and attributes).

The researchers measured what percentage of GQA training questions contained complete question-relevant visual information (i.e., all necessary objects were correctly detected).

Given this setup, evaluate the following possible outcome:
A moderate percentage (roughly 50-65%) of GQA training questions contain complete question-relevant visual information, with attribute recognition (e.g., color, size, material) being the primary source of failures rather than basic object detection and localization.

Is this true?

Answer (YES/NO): NO